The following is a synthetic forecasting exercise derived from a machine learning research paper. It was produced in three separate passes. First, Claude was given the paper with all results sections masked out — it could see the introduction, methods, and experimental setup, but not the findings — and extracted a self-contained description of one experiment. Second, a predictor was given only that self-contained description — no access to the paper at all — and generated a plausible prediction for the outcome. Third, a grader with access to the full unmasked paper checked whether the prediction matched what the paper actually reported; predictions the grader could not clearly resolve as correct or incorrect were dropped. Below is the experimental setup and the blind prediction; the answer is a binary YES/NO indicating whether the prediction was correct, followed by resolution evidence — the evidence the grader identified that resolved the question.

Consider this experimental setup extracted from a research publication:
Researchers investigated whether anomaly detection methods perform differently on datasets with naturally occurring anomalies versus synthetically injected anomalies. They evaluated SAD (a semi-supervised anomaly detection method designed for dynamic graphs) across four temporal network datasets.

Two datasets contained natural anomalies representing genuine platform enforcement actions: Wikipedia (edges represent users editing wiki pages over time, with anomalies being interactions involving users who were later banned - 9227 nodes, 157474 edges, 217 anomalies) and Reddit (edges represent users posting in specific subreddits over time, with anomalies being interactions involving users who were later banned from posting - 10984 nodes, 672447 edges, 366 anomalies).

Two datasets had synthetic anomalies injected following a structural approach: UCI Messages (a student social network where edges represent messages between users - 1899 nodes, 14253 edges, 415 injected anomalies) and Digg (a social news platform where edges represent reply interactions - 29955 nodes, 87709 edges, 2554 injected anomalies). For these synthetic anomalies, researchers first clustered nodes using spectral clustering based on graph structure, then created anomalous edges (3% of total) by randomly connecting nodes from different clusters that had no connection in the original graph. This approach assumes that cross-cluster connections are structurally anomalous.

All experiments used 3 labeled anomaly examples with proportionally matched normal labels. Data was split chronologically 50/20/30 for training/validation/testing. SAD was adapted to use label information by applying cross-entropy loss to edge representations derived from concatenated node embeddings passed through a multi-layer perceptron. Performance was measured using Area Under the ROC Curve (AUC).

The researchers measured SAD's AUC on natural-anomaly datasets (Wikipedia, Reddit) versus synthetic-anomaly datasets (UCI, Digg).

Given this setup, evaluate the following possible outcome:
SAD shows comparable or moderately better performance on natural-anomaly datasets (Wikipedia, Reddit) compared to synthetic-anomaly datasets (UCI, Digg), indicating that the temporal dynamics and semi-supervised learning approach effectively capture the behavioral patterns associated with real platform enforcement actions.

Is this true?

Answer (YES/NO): NO